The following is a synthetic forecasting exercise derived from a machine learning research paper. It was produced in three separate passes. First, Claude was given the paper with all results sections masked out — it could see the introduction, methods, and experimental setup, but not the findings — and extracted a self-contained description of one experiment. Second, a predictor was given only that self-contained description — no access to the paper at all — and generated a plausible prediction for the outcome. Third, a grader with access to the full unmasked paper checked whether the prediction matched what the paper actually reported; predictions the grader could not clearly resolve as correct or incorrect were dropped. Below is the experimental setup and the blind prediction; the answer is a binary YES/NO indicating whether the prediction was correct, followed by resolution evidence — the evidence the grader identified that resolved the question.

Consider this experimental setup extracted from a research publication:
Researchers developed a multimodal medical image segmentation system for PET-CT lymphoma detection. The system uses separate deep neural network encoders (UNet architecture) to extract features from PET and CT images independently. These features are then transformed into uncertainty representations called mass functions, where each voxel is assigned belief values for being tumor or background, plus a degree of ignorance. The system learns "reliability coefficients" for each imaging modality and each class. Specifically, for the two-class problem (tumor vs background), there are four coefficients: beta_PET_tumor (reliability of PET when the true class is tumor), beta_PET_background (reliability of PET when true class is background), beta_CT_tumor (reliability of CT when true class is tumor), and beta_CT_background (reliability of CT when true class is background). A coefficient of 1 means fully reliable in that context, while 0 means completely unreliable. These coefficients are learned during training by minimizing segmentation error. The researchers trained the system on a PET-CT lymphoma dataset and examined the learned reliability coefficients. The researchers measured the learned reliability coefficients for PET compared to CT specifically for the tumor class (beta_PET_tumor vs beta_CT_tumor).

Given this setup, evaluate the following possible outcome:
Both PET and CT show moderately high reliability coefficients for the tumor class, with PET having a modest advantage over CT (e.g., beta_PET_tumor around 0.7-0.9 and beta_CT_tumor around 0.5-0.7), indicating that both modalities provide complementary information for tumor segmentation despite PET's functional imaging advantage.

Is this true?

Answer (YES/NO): NO